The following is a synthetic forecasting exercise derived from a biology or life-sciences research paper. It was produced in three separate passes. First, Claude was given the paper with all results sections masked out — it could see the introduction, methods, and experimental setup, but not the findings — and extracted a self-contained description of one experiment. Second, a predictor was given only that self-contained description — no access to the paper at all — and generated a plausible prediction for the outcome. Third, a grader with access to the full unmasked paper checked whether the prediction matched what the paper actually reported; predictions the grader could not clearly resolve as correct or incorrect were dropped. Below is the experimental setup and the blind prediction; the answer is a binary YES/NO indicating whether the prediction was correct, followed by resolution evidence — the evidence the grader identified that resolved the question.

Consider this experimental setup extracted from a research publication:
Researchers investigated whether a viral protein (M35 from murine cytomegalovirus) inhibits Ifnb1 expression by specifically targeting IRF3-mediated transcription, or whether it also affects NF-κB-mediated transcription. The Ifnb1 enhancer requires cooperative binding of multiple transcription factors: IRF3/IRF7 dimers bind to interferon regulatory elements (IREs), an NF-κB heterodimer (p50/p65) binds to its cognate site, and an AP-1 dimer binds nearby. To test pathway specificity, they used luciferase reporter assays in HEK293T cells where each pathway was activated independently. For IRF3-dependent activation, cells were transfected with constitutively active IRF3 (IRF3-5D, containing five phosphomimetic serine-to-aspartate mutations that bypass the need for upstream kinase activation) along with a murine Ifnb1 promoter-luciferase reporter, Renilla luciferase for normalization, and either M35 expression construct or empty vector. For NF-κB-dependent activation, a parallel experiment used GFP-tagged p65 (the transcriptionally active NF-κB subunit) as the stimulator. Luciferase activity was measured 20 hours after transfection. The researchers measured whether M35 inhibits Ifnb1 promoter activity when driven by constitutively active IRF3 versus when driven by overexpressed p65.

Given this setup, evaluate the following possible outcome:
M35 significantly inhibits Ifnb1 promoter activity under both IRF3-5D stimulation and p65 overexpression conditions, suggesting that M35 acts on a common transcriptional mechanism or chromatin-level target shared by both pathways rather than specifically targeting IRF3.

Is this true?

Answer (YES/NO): NO